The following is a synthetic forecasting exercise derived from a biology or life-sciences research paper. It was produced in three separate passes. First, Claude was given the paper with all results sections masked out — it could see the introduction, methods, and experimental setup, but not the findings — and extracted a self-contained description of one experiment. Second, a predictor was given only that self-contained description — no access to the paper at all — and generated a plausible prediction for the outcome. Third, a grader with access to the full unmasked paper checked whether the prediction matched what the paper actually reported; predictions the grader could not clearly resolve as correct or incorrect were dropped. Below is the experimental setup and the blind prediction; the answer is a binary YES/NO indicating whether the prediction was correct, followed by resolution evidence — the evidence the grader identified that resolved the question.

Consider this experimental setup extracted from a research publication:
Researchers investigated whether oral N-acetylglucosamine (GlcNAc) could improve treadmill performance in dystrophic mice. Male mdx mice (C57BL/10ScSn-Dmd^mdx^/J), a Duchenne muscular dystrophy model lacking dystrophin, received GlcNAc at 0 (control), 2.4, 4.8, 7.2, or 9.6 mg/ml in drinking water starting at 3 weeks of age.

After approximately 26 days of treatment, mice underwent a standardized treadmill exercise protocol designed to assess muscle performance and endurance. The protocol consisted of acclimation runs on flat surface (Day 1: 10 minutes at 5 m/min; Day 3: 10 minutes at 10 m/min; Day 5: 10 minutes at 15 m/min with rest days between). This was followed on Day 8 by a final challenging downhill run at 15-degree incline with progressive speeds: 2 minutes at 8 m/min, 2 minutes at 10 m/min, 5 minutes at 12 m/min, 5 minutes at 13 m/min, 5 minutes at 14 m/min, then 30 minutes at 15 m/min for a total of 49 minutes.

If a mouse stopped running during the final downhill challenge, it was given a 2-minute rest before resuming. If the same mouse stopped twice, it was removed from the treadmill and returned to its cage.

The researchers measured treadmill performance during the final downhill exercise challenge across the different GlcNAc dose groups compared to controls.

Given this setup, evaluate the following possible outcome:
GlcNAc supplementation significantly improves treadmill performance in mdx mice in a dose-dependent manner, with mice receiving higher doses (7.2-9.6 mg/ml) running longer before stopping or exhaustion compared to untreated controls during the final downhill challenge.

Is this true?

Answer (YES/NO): NO